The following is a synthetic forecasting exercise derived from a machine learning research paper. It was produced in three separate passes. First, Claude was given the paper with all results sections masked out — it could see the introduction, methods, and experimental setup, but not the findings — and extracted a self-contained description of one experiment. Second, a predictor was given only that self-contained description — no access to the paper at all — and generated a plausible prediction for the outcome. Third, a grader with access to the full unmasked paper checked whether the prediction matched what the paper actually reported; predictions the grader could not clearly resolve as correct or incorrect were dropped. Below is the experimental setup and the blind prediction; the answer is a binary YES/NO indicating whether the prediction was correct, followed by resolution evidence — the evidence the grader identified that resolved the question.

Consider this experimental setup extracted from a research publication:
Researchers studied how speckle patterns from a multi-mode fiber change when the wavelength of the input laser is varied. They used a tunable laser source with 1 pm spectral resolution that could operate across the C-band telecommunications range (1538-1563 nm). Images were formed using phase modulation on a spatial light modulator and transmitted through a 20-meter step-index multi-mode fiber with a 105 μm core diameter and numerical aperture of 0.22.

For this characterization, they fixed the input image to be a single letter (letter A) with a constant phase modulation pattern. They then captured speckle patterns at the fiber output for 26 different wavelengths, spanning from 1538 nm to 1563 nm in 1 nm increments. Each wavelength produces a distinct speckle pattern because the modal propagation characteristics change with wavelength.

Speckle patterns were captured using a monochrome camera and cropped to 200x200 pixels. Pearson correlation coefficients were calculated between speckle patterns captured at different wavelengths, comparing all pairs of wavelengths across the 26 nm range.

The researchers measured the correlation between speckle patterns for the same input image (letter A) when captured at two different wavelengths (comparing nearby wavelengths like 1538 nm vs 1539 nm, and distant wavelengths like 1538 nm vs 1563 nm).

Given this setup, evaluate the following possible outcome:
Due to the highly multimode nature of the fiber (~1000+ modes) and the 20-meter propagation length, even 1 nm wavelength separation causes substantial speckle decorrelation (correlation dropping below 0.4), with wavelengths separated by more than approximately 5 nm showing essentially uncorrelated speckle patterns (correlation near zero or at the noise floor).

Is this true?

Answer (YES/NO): NO